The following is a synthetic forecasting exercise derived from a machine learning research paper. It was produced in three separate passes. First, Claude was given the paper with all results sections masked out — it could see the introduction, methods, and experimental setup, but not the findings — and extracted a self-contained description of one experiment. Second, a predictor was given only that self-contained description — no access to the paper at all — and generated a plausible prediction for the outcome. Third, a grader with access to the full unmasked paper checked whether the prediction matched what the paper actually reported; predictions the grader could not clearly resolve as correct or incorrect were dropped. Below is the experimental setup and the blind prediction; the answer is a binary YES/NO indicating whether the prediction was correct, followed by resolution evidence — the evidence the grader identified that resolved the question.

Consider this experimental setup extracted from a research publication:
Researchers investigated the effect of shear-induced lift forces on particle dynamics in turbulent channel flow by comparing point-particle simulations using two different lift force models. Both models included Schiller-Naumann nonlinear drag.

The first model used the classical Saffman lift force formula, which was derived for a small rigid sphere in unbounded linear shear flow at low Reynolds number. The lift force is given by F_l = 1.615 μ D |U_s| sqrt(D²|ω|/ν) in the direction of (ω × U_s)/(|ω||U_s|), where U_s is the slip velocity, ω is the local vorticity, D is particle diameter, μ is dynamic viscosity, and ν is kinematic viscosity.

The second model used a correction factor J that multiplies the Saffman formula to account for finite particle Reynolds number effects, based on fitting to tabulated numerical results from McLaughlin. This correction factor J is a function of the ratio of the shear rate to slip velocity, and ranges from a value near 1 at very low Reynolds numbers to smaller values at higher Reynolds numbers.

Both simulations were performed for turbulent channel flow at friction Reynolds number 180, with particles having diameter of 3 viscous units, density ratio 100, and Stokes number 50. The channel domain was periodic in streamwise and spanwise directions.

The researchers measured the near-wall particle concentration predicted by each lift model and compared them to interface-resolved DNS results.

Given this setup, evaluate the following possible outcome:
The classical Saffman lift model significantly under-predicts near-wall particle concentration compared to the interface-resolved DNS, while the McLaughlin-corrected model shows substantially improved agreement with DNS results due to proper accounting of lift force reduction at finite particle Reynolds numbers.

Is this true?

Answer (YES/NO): NO